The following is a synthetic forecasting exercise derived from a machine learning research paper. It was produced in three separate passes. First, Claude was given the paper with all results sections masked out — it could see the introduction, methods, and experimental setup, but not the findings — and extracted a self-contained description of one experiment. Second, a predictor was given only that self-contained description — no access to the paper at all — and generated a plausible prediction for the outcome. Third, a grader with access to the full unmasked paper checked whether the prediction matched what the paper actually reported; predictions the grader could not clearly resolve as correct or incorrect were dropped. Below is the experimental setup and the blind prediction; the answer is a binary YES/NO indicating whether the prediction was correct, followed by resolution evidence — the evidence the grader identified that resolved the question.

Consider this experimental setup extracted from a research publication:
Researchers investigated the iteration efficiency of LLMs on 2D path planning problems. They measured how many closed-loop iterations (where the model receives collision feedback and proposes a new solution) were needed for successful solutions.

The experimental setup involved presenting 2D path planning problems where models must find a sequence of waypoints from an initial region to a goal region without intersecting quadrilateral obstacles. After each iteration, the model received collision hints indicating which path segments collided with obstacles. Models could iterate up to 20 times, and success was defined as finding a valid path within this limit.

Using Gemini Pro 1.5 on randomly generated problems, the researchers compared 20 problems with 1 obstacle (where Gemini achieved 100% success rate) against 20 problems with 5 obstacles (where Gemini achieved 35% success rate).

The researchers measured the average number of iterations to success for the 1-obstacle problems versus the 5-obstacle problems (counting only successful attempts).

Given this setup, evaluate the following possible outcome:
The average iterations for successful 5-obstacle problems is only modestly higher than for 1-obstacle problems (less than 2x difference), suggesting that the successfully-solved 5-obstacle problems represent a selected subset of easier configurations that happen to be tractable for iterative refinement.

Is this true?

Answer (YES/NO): NO